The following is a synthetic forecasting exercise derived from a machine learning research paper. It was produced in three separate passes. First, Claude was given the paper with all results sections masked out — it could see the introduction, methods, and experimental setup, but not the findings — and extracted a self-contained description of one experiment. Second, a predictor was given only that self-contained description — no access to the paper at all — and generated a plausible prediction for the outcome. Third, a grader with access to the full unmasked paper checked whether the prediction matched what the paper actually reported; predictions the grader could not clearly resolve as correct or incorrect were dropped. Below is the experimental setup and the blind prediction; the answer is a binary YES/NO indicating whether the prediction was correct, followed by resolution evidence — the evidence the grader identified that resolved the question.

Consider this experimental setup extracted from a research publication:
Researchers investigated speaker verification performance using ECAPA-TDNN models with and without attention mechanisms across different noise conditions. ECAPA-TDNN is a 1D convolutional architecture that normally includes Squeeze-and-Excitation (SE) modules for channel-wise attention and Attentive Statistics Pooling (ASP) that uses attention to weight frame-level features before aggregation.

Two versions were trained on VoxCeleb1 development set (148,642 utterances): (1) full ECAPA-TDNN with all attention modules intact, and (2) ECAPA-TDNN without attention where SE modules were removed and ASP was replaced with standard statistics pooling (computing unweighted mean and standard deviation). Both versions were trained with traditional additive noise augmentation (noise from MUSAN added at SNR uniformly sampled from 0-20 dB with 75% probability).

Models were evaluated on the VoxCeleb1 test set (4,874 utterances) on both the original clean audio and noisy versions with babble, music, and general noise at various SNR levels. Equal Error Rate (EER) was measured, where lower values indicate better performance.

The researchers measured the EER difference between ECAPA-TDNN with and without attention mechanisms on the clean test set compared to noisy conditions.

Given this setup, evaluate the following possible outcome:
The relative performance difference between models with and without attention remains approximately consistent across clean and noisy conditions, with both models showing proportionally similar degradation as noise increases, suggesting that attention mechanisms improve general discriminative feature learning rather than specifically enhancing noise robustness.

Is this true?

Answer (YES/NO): NO